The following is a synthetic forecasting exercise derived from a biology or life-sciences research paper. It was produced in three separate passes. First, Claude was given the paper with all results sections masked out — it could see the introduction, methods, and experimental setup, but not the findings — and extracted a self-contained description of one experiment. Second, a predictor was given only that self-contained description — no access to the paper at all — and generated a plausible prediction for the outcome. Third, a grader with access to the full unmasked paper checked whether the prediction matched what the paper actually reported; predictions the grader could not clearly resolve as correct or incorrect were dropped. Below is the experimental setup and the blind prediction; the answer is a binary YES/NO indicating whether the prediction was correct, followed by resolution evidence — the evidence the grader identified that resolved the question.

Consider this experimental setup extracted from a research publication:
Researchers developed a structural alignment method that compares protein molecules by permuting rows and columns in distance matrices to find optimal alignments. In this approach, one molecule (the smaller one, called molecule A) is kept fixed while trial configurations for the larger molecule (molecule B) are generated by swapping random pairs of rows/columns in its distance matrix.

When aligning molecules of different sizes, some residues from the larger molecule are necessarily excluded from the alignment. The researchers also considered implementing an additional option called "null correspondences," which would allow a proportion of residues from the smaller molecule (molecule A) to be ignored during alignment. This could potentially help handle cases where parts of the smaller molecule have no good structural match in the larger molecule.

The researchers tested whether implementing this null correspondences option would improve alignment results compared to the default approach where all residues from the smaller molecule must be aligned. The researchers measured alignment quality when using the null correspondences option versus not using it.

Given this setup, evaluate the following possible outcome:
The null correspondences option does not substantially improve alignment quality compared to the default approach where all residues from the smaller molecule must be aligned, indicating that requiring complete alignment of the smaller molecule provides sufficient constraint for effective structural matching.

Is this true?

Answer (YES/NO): YES